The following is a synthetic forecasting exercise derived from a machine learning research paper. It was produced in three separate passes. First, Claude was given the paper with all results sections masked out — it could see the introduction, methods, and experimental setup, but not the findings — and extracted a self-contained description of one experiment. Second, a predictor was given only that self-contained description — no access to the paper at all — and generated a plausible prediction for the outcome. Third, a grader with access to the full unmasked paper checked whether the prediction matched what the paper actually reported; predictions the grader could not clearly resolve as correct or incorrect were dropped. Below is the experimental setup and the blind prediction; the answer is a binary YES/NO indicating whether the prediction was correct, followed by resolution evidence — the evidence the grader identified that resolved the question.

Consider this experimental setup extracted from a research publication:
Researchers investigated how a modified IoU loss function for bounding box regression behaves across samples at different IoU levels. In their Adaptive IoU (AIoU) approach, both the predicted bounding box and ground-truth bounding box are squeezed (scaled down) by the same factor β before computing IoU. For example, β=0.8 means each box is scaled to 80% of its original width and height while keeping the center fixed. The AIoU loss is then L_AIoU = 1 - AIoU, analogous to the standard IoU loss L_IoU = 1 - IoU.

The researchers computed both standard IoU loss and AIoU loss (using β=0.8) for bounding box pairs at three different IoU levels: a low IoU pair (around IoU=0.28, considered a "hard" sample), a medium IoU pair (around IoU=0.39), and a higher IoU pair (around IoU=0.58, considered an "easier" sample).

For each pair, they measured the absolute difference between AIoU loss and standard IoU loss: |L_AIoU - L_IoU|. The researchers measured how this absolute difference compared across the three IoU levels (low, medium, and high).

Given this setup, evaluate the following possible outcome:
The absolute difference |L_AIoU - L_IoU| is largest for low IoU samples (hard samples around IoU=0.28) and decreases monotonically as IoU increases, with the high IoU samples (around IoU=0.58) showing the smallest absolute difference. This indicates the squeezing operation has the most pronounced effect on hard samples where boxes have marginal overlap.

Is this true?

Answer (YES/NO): NO